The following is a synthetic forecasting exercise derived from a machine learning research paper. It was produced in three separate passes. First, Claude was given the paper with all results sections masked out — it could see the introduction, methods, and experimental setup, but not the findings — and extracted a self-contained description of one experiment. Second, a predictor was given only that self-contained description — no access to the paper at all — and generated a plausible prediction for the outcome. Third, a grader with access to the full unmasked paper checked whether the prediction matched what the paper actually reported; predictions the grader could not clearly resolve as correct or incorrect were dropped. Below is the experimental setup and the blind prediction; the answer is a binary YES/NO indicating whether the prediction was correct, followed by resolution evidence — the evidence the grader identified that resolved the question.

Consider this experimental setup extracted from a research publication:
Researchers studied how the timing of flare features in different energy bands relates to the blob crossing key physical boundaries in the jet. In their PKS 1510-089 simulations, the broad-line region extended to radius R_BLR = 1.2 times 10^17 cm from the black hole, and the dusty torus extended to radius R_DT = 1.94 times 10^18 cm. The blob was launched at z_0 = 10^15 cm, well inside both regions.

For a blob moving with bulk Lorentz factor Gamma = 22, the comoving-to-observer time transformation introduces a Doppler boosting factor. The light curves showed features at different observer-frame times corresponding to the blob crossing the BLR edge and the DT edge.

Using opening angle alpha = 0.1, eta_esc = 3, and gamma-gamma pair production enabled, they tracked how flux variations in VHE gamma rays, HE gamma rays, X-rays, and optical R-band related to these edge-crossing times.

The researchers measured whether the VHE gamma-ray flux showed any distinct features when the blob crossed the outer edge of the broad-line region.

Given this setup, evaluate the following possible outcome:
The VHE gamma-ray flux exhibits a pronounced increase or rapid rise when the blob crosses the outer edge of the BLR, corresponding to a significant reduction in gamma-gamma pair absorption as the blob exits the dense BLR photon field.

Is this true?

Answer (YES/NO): NO